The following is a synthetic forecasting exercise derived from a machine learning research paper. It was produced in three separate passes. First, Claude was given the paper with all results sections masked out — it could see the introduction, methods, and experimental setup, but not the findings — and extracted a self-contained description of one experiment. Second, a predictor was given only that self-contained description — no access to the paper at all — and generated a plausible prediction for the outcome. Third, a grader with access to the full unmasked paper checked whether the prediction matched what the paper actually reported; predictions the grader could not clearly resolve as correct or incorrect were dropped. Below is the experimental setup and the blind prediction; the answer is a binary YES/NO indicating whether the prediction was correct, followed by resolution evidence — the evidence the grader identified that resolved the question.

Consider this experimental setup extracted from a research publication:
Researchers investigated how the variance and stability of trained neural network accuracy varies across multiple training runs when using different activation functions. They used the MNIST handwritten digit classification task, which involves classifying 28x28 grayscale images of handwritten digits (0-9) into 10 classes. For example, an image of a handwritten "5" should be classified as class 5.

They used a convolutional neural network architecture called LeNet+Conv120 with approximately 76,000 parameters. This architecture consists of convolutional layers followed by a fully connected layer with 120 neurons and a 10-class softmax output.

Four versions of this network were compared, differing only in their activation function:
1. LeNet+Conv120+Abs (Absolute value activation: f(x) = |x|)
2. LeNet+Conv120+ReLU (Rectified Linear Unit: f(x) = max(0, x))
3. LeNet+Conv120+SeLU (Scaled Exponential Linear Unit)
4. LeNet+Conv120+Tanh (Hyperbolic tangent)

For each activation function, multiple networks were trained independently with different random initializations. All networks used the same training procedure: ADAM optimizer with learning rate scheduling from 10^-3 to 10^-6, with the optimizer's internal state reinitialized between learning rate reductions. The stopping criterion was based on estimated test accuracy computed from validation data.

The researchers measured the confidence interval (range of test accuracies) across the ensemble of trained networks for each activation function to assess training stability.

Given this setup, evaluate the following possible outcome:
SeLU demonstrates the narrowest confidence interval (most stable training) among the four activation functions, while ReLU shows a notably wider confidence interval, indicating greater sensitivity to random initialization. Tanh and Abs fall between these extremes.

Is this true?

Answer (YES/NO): YES